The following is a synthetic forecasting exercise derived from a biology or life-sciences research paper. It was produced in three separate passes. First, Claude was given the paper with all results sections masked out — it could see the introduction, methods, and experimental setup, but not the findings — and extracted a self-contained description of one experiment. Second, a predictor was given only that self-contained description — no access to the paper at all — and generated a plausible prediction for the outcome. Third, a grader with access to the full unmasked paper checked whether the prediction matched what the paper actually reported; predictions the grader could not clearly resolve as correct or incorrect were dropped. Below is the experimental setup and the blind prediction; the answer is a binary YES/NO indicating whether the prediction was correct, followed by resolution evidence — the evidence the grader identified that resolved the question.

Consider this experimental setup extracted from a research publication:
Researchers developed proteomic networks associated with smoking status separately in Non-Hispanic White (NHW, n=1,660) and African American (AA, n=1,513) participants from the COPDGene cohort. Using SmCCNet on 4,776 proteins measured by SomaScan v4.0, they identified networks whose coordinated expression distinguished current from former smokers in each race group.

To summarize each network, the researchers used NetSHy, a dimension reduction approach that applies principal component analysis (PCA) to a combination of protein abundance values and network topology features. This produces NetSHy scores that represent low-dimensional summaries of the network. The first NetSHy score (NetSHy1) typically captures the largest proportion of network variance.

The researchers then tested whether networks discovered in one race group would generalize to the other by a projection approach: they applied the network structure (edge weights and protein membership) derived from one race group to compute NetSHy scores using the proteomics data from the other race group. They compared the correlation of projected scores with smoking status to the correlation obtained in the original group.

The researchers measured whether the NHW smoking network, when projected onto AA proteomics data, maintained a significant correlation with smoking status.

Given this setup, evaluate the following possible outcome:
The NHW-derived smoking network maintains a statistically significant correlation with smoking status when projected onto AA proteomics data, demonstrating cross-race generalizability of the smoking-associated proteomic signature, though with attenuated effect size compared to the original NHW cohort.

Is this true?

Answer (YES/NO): YES